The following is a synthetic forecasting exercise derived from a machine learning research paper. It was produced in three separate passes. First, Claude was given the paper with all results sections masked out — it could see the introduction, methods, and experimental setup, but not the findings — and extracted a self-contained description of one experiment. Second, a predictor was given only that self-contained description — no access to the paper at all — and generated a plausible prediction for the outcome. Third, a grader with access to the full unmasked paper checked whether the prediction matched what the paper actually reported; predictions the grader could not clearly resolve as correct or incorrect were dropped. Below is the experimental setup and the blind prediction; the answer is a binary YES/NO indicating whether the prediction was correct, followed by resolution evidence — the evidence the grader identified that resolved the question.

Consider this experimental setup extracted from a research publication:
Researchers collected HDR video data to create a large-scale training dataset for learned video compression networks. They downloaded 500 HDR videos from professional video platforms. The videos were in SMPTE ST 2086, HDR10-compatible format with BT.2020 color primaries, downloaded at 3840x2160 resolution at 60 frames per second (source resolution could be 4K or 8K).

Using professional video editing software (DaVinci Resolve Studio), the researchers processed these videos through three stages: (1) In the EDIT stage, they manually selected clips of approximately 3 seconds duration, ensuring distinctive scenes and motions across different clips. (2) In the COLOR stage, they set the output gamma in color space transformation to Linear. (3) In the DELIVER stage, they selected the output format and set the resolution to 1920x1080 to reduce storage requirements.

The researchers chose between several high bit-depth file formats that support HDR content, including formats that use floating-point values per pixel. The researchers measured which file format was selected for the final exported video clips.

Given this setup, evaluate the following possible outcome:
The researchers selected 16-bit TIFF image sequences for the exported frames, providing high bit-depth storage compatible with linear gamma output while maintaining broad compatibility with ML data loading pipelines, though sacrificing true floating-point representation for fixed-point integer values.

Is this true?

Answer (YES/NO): NO